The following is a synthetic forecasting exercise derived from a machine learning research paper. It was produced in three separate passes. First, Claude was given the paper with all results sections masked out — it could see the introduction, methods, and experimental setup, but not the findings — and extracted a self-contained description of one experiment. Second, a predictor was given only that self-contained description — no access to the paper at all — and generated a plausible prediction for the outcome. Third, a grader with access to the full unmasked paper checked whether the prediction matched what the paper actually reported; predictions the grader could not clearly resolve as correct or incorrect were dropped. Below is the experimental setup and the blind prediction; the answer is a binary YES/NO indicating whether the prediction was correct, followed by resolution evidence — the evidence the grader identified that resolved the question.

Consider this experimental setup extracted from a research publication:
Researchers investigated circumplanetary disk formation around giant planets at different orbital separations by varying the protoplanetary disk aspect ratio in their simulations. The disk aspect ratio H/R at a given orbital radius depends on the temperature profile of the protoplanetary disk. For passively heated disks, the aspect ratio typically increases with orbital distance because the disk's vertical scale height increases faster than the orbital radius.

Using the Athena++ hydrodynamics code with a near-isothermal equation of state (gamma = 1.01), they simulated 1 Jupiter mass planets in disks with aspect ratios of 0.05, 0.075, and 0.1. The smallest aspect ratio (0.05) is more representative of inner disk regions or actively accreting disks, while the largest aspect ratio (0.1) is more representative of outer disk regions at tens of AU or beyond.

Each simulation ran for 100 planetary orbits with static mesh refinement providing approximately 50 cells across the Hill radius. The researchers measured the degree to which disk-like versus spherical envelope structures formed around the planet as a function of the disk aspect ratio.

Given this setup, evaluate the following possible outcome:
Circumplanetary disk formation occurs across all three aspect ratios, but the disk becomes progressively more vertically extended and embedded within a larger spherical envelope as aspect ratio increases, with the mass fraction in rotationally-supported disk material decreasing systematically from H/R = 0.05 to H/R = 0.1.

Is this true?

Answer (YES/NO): NO